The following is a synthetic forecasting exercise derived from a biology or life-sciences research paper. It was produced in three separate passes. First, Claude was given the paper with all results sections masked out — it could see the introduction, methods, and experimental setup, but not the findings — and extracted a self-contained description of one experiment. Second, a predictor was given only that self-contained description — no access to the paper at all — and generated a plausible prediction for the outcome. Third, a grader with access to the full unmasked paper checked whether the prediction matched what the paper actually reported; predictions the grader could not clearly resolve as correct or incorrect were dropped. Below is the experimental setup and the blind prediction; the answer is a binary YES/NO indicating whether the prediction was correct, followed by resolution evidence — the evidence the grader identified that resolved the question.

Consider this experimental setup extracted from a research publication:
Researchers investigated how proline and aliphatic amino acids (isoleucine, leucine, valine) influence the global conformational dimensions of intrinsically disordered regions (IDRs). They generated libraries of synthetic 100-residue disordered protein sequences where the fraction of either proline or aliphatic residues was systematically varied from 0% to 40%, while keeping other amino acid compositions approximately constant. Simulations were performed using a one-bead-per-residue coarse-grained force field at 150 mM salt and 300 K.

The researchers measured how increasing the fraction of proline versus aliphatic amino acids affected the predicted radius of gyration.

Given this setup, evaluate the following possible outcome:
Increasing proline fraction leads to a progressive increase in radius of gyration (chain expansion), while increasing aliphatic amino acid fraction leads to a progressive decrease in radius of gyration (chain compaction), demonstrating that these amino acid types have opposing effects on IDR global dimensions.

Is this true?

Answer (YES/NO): NO